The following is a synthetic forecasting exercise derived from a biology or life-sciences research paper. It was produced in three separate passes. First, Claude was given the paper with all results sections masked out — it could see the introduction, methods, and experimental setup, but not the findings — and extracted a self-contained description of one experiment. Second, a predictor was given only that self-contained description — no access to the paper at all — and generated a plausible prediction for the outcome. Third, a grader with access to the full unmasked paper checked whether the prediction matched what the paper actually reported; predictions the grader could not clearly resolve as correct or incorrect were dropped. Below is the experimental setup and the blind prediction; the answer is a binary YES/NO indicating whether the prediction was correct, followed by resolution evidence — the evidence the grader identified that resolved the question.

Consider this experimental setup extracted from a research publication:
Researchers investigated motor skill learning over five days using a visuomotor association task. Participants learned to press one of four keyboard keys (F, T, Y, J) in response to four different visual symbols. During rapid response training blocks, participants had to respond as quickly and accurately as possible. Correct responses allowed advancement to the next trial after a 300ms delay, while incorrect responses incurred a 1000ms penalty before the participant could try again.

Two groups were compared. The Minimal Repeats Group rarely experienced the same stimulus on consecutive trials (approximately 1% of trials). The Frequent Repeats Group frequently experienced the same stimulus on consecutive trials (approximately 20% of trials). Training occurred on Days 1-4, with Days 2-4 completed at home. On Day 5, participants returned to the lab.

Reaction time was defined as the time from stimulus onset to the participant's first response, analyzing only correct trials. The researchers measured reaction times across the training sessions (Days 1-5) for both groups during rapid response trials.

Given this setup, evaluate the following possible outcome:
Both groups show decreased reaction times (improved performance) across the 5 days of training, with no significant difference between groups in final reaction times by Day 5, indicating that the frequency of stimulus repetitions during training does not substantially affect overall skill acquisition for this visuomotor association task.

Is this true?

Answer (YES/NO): NO